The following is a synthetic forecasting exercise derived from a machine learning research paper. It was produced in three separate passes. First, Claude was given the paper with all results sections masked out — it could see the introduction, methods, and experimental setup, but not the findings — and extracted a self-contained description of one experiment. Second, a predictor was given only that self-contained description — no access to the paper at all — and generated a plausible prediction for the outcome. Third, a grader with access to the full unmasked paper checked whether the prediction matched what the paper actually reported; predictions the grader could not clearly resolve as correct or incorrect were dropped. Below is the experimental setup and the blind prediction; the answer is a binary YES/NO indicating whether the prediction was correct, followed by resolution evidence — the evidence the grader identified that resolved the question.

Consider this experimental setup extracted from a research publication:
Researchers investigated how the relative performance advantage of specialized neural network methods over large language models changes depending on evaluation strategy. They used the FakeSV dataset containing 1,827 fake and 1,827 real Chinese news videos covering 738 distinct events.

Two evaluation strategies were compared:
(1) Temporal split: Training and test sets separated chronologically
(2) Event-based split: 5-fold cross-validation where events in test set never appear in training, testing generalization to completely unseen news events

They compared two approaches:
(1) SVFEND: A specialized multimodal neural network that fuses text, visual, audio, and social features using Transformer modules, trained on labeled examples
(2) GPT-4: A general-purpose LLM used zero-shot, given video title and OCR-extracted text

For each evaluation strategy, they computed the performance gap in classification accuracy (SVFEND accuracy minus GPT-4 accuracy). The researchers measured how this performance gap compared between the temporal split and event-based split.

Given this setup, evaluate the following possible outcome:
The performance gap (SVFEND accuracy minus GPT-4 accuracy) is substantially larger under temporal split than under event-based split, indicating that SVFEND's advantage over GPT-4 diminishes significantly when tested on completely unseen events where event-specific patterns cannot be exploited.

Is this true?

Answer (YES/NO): YES